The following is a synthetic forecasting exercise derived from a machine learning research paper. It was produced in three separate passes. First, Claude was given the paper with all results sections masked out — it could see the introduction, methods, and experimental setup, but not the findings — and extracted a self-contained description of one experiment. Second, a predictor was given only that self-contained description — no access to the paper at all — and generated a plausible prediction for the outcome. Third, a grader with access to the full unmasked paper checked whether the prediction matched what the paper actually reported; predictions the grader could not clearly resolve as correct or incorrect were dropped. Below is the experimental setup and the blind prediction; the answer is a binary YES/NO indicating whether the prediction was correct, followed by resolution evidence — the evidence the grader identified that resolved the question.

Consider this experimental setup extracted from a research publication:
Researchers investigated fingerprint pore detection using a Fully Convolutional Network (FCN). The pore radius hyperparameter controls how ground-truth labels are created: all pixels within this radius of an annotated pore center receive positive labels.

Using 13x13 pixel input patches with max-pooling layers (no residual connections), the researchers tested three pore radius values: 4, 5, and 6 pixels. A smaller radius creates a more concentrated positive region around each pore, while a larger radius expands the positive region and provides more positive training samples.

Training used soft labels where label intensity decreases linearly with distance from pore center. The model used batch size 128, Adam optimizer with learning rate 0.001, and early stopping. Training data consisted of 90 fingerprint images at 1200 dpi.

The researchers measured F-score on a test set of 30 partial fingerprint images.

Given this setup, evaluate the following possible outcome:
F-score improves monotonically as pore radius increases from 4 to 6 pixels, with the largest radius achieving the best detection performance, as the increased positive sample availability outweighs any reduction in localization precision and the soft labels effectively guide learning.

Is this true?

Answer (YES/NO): YES